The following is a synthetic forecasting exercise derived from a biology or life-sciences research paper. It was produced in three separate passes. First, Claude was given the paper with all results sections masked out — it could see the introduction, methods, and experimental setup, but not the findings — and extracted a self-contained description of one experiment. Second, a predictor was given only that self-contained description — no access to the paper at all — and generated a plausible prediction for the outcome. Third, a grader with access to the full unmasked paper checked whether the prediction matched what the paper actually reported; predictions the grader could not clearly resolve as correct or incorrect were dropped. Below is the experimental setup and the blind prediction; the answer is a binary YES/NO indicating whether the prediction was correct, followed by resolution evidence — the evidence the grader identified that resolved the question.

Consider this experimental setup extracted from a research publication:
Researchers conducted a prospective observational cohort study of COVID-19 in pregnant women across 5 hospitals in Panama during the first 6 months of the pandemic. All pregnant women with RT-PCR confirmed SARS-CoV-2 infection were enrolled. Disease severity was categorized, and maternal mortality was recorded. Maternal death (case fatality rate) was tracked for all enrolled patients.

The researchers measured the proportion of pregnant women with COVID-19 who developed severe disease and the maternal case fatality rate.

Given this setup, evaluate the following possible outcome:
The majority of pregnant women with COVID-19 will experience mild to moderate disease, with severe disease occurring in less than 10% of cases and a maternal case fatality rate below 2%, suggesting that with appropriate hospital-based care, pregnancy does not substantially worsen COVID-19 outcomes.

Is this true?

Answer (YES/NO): NO